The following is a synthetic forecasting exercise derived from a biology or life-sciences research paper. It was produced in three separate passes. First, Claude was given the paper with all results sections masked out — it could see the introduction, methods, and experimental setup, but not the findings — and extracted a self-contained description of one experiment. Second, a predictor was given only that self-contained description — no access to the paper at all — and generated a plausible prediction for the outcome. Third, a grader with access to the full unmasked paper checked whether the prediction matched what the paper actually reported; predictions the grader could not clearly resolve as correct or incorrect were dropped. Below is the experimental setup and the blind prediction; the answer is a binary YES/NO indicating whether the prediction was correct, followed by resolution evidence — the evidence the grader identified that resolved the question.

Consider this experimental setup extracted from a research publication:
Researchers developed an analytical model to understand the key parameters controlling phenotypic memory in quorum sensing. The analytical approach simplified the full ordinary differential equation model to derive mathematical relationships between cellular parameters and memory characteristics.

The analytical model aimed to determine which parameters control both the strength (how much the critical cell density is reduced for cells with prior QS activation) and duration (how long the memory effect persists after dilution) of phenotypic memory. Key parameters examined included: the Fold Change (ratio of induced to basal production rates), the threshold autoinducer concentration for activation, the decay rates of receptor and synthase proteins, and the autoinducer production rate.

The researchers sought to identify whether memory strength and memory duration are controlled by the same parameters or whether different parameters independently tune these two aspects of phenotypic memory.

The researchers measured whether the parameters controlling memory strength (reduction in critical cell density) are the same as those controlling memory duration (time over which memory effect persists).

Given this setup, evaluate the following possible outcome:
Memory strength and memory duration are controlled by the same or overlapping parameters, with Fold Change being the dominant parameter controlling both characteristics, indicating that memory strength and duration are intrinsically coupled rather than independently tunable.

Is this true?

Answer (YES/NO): NO